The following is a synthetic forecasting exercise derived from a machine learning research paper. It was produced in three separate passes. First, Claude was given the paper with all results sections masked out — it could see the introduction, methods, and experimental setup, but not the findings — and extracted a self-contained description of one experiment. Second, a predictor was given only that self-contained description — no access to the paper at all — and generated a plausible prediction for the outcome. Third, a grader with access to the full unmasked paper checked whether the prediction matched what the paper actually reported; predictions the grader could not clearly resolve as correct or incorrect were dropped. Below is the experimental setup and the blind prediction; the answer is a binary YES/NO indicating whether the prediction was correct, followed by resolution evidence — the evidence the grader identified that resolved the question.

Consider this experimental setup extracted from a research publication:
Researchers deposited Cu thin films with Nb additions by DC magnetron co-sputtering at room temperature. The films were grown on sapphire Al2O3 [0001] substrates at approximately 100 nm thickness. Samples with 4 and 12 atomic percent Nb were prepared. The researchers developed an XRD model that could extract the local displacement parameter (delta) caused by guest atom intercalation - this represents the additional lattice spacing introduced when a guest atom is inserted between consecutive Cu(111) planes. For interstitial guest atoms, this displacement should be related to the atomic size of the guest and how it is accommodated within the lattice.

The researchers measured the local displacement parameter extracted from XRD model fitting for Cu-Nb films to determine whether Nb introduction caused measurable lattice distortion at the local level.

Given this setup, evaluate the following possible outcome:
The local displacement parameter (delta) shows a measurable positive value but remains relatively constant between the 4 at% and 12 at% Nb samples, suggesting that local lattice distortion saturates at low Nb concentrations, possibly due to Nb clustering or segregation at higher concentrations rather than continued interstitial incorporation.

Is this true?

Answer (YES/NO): NO